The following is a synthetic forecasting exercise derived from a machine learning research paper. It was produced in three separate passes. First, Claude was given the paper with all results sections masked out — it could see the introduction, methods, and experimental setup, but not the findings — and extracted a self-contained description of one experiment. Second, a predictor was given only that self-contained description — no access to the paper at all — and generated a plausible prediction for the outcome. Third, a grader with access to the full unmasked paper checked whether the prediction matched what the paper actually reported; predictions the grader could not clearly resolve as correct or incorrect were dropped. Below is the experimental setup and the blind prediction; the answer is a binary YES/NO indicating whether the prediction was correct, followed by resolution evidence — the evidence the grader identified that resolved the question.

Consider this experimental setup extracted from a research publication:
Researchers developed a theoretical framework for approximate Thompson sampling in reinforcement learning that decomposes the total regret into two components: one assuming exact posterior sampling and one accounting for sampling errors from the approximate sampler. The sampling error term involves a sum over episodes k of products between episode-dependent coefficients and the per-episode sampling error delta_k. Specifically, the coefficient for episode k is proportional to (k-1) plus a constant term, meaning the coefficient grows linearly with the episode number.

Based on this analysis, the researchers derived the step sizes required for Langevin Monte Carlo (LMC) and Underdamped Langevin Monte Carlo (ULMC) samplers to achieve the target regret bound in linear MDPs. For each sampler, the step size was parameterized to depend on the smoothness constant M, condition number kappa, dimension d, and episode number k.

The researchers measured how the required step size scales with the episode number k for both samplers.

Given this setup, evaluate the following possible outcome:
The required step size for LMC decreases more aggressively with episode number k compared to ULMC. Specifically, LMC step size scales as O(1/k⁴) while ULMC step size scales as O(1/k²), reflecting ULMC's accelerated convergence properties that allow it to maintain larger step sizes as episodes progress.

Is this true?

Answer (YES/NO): NO